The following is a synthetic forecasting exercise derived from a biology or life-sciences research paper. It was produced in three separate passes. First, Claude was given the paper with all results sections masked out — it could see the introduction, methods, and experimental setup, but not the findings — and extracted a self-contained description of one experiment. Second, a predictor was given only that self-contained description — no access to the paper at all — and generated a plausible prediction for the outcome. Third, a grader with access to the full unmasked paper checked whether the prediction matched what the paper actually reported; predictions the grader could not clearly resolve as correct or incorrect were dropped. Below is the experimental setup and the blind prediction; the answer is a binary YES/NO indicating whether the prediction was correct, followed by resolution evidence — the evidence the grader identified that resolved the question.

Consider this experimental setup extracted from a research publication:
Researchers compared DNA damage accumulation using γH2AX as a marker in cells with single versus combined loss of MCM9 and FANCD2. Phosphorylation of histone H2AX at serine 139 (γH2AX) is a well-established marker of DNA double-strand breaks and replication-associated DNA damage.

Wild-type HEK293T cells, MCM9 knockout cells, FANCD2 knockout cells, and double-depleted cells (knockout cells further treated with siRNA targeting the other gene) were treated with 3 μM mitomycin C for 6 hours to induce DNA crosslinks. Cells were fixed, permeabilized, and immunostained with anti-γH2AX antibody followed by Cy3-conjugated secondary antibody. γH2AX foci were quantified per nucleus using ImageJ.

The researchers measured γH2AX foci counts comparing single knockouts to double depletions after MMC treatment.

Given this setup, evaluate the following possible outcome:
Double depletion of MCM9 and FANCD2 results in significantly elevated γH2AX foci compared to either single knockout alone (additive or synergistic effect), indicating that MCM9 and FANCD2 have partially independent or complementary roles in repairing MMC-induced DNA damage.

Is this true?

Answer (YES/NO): NO